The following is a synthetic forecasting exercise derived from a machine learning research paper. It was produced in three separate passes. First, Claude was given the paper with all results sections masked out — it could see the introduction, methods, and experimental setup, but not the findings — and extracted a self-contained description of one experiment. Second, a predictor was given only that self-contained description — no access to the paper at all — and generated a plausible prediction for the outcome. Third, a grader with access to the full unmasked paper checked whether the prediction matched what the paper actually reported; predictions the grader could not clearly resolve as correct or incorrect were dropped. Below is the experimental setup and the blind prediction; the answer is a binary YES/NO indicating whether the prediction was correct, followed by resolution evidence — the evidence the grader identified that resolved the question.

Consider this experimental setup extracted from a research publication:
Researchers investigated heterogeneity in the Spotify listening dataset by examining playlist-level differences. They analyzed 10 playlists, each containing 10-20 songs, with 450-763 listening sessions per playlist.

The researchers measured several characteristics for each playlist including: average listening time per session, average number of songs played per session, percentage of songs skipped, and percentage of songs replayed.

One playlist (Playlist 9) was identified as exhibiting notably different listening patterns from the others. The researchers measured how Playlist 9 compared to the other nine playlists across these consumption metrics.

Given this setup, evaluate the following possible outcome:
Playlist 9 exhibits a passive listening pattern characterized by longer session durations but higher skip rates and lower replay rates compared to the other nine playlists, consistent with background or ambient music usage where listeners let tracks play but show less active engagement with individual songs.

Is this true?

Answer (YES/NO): NO